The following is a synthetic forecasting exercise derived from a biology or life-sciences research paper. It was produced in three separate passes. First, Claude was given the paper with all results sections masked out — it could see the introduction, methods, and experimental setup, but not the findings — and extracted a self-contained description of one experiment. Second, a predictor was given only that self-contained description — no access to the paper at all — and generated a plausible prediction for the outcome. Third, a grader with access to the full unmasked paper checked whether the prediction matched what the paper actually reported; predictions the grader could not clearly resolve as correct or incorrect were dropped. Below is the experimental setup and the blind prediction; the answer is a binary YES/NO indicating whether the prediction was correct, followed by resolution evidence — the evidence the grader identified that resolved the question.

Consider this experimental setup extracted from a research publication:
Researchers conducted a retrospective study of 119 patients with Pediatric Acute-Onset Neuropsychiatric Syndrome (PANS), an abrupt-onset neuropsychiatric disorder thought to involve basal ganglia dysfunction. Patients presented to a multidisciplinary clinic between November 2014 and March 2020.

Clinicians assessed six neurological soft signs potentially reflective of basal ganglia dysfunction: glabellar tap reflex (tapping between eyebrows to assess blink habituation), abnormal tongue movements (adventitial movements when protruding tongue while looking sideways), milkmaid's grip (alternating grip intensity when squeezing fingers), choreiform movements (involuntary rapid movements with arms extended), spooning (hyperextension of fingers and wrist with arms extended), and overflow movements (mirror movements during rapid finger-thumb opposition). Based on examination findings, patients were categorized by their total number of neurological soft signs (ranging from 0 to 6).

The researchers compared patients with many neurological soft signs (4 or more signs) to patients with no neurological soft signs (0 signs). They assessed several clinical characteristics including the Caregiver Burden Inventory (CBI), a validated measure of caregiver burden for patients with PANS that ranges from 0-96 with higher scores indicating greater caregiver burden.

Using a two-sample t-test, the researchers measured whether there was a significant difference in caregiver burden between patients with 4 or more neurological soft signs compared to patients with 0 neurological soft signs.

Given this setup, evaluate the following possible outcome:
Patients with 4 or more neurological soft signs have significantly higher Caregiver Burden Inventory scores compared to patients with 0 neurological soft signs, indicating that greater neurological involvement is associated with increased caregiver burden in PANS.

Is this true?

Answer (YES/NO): NO